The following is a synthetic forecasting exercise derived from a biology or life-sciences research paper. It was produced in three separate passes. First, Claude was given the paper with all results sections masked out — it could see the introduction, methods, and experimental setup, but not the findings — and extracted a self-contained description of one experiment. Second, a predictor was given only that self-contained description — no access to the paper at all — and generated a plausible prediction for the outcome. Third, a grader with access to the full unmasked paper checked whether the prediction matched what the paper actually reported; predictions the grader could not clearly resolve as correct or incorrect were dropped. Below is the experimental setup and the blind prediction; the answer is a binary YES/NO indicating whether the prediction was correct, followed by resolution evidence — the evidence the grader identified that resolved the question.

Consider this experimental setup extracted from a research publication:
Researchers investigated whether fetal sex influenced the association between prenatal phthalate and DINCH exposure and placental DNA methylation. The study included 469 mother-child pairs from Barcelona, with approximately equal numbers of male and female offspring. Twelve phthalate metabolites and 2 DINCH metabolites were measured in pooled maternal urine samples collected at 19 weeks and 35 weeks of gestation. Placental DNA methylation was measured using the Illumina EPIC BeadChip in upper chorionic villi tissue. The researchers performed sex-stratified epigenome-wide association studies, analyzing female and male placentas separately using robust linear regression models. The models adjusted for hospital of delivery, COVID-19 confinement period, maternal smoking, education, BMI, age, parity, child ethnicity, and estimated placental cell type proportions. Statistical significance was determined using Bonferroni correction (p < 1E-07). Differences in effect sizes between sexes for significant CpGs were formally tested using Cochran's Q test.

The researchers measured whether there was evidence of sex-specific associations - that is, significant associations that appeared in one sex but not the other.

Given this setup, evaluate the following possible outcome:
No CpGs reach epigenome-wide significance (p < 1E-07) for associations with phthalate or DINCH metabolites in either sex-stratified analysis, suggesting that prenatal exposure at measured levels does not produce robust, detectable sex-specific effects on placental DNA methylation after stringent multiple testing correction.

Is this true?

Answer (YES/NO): NO